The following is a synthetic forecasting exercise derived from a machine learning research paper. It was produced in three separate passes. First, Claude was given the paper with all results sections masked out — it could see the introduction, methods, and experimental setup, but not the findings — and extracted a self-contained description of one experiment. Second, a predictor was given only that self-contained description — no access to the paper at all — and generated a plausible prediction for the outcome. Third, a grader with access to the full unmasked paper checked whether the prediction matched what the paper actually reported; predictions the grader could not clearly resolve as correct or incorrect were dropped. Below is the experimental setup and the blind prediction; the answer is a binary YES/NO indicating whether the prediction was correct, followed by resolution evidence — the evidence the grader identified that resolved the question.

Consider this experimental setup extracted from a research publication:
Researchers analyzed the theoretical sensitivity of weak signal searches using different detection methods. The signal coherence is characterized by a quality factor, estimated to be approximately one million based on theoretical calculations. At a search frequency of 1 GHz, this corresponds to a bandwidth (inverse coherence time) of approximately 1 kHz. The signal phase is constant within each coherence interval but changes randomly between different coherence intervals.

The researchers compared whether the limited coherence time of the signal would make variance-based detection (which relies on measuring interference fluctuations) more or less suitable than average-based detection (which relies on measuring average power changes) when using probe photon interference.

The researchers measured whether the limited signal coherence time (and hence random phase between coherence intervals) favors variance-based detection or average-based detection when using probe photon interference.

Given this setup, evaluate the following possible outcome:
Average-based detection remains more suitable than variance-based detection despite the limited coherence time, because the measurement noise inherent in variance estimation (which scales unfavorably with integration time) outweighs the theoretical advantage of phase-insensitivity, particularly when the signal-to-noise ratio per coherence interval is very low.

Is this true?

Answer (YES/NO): NO